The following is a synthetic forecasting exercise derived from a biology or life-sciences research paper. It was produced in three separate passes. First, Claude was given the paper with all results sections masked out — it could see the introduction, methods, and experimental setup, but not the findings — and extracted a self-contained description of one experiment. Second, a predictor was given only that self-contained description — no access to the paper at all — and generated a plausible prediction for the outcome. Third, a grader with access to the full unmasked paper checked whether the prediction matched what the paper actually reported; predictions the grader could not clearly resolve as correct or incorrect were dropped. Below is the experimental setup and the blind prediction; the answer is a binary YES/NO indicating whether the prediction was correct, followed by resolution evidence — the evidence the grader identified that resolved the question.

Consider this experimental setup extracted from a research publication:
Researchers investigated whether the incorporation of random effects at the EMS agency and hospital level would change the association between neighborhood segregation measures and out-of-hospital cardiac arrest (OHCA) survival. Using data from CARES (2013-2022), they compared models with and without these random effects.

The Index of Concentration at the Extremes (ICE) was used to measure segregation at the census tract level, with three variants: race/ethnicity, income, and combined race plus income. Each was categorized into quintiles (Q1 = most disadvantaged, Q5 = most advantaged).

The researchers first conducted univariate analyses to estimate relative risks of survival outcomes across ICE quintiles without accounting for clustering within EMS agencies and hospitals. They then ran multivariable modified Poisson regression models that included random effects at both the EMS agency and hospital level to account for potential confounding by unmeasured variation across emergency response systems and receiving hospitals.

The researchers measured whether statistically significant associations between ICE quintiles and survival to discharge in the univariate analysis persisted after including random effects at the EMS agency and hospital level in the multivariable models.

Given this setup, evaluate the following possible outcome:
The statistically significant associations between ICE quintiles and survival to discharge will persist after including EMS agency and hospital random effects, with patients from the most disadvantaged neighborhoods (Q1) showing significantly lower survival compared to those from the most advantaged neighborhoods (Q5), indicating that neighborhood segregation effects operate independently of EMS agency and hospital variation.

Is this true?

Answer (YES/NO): YES